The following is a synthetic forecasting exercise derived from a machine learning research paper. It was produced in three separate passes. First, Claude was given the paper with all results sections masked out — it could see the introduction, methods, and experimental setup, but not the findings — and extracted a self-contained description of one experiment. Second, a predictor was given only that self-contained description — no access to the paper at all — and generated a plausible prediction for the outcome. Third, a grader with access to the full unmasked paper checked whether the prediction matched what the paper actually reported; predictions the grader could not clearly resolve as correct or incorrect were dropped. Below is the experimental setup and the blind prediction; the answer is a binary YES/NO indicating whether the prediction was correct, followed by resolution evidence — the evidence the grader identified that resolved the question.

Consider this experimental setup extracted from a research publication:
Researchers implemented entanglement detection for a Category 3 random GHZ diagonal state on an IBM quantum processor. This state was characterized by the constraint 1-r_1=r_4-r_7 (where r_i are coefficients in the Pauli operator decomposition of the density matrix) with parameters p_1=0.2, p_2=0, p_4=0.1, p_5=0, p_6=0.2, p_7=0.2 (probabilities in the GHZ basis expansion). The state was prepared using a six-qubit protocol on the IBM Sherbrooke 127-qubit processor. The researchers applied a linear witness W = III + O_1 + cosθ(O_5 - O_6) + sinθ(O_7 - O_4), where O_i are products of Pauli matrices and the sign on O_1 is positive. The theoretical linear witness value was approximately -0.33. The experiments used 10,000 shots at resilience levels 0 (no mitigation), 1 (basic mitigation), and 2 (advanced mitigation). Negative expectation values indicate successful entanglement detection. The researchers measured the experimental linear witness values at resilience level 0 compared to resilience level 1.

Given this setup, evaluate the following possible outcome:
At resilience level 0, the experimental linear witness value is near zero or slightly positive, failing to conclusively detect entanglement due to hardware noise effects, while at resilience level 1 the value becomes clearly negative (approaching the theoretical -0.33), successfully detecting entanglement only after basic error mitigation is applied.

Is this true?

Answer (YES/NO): NO